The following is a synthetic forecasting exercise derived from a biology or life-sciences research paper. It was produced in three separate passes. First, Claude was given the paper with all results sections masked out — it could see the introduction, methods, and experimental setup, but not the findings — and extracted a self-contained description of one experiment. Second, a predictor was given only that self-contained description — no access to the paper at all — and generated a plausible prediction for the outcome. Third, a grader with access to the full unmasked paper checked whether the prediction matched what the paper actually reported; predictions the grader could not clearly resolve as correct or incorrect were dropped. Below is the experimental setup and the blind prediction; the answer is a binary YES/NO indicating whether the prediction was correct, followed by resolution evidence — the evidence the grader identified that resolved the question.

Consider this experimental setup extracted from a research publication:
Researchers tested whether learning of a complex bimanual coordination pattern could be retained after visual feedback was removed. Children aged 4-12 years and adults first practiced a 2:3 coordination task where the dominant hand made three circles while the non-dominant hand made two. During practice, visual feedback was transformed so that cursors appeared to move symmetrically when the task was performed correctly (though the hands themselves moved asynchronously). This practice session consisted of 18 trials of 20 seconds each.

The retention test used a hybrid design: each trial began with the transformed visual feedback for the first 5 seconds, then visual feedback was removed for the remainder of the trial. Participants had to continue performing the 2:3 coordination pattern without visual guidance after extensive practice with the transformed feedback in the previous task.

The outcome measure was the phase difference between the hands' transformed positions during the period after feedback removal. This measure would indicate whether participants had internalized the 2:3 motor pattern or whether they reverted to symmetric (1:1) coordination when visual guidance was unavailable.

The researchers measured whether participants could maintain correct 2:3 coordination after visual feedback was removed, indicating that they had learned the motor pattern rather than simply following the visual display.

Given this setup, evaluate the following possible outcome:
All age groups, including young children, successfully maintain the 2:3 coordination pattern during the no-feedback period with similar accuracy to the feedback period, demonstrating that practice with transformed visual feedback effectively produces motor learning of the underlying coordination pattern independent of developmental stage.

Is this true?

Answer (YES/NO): NO